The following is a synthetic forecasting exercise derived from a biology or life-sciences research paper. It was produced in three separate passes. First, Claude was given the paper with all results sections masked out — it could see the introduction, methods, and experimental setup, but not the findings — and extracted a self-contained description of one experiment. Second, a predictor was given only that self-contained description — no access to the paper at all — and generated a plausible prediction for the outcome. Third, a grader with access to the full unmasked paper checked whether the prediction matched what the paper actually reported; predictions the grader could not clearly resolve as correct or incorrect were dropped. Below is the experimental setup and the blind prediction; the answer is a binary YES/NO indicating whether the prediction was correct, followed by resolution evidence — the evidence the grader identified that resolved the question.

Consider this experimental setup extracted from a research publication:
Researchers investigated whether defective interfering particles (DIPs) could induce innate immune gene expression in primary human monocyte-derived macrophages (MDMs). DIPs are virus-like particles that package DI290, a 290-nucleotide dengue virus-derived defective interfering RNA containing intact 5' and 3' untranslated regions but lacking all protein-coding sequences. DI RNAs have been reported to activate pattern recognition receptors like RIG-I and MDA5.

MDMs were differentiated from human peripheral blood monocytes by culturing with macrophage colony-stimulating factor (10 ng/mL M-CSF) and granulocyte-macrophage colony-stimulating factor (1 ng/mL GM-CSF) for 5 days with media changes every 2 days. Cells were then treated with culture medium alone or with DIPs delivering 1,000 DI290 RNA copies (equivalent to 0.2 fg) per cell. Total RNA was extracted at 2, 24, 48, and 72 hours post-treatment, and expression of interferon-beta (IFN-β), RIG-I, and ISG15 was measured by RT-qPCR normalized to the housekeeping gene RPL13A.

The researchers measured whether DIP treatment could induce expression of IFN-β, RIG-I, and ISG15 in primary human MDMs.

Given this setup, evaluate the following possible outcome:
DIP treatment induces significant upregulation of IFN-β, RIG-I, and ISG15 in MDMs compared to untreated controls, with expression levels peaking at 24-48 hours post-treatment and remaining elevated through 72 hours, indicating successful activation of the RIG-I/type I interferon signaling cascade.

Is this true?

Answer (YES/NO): NO